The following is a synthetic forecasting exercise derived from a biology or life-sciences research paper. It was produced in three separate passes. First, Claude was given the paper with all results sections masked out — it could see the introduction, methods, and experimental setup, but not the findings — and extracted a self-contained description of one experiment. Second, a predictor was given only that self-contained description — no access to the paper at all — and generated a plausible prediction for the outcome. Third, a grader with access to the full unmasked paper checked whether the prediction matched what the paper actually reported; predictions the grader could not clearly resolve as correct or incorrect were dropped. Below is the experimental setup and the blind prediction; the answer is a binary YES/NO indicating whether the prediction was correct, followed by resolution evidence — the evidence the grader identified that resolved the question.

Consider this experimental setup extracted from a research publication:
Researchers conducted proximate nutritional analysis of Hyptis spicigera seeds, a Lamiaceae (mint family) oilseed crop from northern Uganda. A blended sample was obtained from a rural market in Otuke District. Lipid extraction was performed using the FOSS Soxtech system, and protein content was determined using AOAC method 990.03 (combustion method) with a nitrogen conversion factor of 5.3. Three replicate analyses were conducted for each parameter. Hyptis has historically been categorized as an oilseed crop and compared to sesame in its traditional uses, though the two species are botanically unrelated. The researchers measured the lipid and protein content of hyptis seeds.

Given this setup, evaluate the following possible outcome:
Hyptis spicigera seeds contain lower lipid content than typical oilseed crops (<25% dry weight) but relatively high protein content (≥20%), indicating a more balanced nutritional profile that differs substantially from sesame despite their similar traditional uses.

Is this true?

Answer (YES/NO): NO